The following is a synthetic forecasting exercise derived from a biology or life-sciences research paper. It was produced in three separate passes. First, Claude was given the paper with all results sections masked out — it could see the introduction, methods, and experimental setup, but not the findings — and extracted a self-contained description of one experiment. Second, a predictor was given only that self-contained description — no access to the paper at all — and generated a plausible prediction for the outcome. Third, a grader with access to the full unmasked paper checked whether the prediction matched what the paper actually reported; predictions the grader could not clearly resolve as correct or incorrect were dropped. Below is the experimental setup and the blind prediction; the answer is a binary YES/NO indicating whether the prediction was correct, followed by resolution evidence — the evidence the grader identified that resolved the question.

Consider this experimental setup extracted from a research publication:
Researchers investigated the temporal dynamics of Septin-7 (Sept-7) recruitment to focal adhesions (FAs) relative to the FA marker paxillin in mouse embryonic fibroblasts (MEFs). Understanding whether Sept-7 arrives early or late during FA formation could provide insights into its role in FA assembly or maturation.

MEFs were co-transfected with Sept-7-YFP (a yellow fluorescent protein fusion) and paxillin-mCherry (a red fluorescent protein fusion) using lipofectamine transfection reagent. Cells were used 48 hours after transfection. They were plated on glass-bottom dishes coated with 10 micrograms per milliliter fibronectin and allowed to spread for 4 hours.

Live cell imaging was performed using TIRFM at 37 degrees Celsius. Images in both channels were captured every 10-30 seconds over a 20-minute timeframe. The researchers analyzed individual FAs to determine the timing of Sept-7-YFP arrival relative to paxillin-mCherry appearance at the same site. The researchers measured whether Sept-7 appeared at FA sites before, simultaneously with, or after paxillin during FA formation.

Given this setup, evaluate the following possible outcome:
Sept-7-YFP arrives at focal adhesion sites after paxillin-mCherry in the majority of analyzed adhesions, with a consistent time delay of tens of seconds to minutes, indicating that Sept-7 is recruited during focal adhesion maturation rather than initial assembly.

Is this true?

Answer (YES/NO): NO